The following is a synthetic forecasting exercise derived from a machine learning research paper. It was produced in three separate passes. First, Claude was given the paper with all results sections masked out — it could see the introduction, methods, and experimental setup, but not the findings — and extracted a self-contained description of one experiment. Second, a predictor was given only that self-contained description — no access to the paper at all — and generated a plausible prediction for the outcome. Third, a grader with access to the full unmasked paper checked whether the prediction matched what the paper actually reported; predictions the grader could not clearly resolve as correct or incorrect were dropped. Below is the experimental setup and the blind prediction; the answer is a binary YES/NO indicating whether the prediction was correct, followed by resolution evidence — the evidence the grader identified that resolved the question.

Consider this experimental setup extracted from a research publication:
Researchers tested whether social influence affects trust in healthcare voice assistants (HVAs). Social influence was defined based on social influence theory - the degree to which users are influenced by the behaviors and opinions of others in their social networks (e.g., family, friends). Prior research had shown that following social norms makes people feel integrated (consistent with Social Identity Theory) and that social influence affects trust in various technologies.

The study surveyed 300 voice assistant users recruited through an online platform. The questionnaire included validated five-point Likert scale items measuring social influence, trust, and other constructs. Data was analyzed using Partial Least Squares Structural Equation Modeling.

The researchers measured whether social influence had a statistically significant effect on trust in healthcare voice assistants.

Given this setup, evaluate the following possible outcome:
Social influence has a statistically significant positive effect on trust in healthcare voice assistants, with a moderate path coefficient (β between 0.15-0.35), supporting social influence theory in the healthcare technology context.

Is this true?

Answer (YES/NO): NO